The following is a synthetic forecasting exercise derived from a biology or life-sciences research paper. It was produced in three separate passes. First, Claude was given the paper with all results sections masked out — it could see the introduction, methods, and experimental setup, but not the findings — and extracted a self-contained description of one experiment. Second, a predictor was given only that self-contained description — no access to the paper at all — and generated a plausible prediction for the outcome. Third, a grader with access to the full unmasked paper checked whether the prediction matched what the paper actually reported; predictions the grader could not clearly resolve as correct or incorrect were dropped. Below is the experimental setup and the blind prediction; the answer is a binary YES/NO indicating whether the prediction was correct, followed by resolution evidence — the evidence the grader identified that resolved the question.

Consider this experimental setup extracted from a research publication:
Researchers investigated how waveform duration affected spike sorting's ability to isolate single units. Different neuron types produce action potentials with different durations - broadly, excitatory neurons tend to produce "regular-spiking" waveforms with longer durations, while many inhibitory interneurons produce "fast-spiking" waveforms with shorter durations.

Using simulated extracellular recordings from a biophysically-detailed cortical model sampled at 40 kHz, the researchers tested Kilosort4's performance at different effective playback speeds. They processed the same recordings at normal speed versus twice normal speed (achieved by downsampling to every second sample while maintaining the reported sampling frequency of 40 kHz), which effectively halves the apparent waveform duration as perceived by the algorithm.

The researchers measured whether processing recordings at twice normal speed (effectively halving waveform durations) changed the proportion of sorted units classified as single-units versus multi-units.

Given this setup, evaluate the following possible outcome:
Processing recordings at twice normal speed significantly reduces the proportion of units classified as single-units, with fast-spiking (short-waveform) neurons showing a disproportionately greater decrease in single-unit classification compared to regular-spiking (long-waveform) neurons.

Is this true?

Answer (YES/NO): NO